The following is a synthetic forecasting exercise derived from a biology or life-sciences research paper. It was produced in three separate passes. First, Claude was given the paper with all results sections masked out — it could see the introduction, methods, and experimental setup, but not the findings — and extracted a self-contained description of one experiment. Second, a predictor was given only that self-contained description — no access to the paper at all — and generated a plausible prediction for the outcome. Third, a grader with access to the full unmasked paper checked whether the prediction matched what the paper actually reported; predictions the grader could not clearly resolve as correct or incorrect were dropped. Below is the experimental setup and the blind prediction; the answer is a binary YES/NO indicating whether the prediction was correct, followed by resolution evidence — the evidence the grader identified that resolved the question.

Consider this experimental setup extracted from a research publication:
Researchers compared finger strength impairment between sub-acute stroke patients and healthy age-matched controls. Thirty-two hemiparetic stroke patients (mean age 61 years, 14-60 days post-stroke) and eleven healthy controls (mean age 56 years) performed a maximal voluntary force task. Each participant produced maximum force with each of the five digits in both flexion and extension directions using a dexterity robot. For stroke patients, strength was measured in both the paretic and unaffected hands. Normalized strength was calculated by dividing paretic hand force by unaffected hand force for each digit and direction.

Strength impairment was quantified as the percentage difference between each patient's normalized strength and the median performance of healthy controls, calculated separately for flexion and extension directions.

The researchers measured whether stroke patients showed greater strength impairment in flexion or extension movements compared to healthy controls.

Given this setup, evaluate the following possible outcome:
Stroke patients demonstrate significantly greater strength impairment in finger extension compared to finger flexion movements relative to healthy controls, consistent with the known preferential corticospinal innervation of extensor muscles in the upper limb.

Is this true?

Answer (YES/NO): NO